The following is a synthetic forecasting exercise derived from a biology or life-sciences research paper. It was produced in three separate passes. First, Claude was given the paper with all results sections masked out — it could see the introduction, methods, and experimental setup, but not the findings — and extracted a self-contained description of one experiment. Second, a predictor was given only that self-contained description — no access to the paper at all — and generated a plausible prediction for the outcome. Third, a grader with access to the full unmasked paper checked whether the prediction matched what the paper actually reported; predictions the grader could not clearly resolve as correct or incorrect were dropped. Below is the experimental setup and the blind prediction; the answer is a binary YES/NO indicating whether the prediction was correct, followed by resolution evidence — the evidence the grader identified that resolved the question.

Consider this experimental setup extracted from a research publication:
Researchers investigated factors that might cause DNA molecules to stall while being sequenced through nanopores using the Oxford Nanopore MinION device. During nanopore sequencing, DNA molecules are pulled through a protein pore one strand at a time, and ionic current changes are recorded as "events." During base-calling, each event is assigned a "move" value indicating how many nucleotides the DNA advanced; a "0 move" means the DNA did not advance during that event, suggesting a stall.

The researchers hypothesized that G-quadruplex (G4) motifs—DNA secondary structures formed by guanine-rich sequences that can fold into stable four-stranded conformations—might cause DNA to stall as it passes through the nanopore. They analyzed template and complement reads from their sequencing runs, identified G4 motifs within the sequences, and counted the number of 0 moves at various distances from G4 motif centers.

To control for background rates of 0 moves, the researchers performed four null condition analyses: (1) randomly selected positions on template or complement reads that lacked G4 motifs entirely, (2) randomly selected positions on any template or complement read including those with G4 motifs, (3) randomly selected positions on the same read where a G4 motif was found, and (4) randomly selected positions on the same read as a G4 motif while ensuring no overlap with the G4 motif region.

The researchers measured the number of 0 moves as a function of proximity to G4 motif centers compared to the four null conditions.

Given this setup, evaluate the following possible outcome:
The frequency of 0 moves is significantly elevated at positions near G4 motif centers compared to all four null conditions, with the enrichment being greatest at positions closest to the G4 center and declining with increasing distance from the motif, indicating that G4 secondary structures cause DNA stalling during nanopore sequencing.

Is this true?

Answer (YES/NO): NO